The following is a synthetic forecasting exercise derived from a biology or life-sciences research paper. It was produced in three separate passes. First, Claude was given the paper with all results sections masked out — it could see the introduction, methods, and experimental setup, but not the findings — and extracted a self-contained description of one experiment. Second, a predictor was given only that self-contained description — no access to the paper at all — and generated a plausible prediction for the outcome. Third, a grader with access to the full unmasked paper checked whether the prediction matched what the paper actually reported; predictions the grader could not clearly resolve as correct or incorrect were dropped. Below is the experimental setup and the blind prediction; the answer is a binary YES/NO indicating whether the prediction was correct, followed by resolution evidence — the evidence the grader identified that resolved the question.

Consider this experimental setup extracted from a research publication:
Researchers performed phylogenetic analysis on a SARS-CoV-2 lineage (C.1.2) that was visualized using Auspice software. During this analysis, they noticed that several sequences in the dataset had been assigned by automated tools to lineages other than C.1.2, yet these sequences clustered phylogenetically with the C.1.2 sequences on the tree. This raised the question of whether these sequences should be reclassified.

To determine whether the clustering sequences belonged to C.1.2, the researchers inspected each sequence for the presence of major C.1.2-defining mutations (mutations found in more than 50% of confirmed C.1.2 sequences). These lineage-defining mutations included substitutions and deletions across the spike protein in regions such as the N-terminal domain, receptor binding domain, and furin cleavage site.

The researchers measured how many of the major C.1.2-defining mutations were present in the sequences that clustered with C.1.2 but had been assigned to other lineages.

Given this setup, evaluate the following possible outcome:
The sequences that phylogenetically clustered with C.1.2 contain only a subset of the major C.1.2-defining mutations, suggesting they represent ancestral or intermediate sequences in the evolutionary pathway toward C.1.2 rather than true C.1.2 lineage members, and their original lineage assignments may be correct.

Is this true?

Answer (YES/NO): NO